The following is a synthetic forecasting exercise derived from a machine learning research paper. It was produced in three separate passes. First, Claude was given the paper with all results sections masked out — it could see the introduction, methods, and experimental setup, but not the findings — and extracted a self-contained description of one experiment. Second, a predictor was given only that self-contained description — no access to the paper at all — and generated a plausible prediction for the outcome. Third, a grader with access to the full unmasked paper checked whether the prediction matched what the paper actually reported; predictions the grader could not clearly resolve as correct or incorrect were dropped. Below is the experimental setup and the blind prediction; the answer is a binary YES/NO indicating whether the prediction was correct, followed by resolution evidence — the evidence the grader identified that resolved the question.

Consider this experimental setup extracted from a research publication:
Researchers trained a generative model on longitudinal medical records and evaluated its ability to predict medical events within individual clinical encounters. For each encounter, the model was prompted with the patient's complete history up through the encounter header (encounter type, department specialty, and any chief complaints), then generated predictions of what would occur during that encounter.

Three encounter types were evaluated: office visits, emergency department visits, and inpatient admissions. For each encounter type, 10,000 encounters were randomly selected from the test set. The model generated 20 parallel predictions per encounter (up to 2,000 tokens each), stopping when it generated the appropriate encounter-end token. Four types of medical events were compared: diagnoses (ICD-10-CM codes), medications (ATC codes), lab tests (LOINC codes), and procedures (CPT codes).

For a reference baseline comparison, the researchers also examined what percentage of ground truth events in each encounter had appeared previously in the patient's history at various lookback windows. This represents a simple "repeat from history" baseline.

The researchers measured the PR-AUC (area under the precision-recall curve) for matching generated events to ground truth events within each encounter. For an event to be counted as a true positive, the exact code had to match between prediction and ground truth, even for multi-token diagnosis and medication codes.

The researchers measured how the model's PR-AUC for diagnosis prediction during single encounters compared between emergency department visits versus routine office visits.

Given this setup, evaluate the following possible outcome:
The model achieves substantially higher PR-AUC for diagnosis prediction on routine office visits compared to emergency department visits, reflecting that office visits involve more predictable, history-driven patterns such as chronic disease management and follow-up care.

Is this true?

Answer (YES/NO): YES